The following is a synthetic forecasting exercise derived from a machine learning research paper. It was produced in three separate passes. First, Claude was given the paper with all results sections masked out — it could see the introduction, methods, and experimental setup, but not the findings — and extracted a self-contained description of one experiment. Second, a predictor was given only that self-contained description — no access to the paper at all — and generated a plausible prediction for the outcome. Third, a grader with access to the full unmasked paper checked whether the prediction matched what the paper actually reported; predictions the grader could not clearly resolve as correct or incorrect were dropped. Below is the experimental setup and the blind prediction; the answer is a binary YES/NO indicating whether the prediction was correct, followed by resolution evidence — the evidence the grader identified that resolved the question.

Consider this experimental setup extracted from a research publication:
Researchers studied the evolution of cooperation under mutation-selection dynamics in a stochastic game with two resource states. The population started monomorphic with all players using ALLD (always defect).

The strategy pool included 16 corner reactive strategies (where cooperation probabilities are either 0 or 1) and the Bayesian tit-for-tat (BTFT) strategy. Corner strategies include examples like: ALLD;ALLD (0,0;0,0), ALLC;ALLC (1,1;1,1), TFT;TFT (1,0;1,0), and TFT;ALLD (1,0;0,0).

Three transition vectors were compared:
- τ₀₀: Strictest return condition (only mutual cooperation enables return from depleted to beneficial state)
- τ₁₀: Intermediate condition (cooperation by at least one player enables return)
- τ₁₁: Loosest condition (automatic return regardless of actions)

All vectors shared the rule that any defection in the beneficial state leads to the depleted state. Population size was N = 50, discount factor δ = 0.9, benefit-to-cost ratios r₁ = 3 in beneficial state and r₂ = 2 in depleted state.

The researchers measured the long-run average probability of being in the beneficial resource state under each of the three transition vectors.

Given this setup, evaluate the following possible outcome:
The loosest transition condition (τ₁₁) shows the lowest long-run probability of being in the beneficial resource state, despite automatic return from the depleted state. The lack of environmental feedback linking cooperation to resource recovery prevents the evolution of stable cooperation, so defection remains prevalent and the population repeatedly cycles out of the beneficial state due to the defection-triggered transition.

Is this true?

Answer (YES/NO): NO